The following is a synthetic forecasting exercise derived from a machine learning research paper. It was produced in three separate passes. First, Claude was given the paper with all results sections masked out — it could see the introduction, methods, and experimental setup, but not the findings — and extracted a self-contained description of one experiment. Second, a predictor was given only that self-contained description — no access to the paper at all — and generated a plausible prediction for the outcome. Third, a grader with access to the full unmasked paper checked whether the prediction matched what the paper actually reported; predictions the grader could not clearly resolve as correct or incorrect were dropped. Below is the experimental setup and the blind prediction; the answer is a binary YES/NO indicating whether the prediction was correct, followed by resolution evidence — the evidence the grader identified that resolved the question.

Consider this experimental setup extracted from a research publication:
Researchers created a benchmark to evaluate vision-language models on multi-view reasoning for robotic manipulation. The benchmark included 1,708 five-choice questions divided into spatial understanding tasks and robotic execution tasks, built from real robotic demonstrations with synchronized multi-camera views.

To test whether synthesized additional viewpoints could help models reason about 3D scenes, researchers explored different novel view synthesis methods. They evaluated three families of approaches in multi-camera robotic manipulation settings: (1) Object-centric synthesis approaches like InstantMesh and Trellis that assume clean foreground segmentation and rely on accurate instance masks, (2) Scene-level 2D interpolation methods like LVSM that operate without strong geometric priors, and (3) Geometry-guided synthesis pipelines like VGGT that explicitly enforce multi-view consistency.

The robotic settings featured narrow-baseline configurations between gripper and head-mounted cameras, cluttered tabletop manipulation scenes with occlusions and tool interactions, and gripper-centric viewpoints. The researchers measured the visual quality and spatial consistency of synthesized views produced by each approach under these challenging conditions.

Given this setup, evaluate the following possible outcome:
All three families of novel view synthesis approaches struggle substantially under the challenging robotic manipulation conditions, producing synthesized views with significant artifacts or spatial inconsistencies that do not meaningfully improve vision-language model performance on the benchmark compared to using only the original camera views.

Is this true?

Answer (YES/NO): NO